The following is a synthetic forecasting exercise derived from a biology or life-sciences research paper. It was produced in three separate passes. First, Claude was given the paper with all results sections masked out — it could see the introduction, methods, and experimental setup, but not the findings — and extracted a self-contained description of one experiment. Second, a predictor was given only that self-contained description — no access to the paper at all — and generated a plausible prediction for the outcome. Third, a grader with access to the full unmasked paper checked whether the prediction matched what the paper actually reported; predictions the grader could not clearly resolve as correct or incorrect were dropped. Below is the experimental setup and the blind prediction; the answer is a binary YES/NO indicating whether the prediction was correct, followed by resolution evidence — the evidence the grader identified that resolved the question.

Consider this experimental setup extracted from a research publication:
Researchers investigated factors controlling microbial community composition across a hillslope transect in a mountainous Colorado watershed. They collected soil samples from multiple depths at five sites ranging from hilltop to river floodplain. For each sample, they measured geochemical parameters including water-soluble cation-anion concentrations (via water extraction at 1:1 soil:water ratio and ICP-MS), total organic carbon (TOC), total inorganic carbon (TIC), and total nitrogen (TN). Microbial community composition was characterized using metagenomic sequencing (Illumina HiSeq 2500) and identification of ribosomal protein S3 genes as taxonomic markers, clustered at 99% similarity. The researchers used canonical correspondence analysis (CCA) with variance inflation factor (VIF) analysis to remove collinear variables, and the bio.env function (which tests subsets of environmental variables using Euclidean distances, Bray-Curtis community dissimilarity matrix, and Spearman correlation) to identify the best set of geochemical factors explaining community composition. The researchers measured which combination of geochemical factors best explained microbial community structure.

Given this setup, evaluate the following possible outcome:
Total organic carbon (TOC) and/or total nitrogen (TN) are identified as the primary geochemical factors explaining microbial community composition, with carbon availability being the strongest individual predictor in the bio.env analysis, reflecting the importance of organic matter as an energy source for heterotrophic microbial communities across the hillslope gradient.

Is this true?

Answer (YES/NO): NO